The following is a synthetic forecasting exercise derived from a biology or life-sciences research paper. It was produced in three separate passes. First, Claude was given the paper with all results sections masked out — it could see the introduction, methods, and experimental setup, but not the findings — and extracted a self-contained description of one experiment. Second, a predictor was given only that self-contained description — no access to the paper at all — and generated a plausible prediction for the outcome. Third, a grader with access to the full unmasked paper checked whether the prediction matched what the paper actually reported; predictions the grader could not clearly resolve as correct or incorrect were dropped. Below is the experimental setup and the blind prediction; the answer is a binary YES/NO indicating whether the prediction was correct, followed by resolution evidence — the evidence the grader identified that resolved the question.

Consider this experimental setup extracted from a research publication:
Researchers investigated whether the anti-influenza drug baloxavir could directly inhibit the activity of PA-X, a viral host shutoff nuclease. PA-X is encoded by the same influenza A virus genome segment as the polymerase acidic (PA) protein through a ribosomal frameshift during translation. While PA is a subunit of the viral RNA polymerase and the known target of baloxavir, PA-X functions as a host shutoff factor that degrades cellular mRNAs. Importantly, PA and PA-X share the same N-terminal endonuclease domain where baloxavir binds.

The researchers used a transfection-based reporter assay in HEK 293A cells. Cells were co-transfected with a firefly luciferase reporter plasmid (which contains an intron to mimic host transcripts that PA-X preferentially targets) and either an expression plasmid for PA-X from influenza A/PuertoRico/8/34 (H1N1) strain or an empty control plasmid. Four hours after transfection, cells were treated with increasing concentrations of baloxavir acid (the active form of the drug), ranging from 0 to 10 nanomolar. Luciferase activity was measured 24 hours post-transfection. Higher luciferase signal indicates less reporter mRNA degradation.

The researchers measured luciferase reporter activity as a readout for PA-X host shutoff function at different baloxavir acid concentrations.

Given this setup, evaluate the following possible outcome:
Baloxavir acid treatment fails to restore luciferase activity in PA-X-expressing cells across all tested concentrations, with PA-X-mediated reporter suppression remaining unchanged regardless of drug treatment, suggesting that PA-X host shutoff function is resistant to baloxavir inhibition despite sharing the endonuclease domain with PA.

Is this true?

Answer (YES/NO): NO